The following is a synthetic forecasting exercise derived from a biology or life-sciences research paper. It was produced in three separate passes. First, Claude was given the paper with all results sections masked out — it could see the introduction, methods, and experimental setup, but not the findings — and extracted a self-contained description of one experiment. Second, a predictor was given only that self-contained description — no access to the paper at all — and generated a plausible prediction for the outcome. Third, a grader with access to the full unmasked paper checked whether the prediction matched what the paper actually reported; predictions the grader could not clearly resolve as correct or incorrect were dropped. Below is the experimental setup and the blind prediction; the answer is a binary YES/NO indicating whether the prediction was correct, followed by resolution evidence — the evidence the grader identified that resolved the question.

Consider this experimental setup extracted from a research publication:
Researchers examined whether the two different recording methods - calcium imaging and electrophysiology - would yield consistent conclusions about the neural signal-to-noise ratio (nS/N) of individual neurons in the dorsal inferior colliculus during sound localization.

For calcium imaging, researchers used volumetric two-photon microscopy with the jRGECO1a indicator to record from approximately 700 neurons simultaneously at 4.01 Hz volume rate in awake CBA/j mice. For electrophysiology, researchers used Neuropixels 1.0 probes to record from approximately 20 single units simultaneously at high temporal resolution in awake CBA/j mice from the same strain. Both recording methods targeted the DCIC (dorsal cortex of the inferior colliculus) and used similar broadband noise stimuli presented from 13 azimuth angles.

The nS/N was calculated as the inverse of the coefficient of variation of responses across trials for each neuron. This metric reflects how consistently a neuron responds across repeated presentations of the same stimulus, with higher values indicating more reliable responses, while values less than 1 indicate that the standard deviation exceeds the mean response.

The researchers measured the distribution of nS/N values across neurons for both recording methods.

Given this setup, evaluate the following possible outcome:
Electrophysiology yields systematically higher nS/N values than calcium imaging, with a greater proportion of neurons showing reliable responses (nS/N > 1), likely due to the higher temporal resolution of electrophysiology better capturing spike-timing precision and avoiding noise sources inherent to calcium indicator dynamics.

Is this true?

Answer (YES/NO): NO